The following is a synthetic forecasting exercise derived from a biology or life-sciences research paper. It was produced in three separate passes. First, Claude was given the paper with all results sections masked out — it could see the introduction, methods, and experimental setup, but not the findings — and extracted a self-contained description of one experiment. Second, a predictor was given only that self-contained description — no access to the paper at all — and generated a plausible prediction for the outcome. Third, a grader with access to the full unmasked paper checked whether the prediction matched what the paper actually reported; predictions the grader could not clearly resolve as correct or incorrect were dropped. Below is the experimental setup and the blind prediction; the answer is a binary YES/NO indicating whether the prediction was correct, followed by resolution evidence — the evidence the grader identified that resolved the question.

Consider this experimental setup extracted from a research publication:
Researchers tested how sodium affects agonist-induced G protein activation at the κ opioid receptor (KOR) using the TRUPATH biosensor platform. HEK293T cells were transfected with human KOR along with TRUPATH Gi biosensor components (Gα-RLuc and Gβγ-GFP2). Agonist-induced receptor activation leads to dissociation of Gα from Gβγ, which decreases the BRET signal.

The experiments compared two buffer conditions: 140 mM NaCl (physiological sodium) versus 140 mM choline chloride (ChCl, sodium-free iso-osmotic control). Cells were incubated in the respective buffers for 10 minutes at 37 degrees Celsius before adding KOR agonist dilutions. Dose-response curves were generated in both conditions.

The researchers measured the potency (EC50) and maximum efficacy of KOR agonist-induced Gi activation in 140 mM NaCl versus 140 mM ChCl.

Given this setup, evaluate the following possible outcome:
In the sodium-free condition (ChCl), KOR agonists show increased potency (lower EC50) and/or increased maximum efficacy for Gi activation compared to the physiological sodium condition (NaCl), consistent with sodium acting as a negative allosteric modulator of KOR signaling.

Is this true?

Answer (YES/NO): NO